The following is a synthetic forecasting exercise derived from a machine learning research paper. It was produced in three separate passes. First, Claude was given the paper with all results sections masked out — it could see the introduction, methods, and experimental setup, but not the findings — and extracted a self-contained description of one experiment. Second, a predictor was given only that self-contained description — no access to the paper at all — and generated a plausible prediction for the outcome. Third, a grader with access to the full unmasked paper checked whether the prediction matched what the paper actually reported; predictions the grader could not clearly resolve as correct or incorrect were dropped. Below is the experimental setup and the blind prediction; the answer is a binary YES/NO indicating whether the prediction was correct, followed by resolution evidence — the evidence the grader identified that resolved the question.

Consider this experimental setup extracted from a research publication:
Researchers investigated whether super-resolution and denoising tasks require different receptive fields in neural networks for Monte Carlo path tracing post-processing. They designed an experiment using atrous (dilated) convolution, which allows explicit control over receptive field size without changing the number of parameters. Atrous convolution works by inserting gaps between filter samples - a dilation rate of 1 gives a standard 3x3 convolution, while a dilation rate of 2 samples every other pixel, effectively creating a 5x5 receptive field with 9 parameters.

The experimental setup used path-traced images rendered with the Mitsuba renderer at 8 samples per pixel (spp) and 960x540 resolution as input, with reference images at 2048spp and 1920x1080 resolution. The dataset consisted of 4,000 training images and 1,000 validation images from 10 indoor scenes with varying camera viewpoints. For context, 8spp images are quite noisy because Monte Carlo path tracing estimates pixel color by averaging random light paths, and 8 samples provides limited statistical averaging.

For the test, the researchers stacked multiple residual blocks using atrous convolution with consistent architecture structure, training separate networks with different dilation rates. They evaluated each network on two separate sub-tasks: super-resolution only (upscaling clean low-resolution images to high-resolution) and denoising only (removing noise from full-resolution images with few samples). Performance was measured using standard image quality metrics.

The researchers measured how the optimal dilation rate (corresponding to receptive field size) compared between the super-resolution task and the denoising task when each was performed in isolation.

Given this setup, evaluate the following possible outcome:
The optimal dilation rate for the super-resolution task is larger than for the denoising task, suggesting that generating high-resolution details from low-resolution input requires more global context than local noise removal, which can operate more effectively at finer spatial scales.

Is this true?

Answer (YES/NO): NO